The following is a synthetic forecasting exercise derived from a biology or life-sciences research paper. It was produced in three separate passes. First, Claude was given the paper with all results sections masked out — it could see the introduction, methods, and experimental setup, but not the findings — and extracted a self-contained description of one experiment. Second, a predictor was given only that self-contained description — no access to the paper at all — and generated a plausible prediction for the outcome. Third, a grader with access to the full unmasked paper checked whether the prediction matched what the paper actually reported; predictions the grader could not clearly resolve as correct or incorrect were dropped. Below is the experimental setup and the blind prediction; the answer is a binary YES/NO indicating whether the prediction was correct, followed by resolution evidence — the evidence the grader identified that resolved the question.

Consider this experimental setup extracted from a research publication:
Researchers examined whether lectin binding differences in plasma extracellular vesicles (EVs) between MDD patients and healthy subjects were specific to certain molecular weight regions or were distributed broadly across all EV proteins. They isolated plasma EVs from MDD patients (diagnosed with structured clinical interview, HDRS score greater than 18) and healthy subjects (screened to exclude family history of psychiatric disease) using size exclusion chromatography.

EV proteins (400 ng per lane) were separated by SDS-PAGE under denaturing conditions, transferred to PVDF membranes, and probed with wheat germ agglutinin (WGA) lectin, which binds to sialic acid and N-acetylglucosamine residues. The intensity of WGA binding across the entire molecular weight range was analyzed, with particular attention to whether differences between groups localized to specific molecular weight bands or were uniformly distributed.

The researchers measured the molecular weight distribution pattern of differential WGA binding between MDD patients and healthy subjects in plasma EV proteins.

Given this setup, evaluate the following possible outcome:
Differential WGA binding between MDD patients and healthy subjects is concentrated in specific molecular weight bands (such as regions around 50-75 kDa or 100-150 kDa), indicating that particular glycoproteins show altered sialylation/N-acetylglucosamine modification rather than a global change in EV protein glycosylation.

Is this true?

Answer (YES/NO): NO